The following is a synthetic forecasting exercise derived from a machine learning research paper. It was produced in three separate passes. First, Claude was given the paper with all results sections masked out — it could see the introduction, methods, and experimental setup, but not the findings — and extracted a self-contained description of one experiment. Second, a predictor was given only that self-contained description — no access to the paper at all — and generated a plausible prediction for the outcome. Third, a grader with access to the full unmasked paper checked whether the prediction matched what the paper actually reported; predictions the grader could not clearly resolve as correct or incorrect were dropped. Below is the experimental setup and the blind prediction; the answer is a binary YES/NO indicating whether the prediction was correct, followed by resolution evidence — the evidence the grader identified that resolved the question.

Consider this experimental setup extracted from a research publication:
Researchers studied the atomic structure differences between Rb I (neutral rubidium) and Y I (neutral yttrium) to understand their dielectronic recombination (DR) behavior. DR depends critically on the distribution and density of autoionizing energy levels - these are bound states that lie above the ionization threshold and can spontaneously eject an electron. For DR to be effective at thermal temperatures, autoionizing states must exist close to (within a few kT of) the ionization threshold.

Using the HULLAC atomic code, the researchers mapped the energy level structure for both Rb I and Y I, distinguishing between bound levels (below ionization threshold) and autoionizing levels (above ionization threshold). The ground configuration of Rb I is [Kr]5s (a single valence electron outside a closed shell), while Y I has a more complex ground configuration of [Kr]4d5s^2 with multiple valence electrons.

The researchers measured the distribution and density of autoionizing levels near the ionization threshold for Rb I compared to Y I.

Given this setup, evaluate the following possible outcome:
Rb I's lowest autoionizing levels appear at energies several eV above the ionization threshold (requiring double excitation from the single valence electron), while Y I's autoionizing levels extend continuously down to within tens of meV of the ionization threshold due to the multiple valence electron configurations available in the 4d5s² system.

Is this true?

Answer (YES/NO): NO